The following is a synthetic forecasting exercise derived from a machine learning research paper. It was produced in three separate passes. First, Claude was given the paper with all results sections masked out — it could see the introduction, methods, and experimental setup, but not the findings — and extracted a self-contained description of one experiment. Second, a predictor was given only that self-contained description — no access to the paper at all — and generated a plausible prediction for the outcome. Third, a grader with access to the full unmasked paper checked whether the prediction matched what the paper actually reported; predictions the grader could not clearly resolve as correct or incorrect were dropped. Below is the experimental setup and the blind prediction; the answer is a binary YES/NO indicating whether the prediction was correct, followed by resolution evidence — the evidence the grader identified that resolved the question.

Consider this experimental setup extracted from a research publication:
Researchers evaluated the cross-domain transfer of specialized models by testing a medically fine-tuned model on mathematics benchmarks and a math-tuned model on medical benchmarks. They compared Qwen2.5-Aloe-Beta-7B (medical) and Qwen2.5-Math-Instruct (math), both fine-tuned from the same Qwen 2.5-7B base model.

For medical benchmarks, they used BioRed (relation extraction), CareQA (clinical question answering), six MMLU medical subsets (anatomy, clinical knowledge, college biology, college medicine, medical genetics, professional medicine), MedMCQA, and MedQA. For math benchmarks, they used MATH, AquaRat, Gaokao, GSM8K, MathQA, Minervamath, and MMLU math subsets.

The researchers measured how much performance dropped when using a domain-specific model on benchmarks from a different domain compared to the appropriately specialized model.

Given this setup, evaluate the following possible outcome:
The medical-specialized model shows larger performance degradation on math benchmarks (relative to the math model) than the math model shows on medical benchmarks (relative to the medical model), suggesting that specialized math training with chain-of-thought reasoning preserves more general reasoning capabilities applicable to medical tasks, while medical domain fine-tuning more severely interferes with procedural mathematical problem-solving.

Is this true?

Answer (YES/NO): NO